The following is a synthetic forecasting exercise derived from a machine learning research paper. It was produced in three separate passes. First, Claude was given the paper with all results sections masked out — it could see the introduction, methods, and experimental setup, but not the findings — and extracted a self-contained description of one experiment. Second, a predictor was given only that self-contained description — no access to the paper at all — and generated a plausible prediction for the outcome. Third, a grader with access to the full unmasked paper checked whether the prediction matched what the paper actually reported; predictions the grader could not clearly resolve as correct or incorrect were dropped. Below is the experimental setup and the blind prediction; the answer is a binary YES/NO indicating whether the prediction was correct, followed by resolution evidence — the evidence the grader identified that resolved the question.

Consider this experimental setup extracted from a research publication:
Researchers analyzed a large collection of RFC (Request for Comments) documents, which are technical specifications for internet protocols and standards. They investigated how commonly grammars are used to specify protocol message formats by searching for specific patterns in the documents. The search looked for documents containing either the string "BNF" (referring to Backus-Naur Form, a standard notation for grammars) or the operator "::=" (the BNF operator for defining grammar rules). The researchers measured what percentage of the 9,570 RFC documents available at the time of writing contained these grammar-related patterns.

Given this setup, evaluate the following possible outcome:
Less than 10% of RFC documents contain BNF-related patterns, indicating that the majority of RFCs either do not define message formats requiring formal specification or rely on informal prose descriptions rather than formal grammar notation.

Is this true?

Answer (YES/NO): NO